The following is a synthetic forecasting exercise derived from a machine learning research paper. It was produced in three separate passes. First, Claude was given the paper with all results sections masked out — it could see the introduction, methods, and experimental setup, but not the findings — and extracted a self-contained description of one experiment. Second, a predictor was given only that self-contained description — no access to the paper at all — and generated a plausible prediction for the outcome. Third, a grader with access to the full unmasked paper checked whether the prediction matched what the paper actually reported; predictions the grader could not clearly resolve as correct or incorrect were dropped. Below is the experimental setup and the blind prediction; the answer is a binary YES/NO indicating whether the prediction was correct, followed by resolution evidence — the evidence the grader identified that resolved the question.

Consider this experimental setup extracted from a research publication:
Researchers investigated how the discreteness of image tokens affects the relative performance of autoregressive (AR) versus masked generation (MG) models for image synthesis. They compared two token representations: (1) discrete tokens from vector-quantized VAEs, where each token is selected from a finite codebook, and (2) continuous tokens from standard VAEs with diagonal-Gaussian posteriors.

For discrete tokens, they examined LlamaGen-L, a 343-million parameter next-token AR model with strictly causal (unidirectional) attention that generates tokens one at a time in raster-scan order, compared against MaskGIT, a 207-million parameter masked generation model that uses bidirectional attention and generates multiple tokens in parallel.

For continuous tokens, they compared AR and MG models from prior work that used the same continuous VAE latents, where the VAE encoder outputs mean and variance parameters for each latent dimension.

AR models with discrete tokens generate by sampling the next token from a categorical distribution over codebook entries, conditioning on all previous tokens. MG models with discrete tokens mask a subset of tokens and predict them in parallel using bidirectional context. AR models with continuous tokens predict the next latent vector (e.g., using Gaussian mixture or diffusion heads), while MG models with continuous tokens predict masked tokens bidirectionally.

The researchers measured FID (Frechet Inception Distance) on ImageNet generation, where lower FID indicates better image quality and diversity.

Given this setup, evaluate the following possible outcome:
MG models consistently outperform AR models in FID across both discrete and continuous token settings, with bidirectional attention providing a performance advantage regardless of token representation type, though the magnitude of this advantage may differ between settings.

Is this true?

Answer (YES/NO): NO